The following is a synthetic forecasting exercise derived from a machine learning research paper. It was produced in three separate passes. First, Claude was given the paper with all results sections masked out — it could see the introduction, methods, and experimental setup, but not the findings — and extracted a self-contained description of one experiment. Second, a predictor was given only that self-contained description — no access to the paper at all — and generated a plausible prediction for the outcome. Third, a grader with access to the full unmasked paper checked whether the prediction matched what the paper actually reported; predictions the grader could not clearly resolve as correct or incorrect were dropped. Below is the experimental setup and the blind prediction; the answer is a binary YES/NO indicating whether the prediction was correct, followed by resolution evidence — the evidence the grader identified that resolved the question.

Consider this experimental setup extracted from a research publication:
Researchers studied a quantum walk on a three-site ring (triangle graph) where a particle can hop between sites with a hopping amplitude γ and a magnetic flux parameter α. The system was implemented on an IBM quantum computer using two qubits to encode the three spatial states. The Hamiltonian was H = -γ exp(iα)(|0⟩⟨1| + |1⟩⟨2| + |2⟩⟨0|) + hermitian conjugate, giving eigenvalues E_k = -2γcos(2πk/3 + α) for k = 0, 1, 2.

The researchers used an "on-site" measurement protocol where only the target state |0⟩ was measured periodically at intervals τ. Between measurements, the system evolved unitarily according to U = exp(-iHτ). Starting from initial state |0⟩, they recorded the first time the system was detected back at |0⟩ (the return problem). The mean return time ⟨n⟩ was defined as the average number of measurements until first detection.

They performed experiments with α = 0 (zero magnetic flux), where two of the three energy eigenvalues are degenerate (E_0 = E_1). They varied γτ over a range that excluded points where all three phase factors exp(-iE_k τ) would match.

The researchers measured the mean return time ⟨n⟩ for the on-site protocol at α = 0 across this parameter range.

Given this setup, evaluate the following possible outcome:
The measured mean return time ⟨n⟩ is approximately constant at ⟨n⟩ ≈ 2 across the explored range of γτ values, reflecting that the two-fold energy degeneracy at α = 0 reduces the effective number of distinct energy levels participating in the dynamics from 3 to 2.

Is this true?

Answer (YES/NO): YES